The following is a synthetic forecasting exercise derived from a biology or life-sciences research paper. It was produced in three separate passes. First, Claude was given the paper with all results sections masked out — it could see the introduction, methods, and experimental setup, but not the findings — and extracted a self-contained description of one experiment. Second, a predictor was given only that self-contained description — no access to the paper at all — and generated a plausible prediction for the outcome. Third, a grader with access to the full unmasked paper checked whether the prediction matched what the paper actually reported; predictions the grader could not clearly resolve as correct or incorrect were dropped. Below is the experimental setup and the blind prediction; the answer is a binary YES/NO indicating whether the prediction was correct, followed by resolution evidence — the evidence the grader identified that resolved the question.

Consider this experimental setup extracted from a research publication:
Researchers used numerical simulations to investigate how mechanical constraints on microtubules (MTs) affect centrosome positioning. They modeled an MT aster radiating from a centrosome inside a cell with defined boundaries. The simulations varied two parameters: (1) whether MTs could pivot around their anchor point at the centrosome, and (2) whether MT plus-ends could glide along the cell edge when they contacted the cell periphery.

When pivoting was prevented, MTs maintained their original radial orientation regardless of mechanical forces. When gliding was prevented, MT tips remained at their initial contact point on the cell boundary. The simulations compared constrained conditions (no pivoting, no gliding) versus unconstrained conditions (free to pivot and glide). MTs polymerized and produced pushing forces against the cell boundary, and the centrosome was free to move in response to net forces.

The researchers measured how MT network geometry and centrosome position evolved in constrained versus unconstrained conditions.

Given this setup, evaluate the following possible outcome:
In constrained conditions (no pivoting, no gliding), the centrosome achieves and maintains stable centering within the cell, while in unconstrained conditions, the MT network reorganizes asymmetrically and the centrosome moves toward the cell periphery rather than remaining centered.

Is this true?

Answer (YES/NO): YES